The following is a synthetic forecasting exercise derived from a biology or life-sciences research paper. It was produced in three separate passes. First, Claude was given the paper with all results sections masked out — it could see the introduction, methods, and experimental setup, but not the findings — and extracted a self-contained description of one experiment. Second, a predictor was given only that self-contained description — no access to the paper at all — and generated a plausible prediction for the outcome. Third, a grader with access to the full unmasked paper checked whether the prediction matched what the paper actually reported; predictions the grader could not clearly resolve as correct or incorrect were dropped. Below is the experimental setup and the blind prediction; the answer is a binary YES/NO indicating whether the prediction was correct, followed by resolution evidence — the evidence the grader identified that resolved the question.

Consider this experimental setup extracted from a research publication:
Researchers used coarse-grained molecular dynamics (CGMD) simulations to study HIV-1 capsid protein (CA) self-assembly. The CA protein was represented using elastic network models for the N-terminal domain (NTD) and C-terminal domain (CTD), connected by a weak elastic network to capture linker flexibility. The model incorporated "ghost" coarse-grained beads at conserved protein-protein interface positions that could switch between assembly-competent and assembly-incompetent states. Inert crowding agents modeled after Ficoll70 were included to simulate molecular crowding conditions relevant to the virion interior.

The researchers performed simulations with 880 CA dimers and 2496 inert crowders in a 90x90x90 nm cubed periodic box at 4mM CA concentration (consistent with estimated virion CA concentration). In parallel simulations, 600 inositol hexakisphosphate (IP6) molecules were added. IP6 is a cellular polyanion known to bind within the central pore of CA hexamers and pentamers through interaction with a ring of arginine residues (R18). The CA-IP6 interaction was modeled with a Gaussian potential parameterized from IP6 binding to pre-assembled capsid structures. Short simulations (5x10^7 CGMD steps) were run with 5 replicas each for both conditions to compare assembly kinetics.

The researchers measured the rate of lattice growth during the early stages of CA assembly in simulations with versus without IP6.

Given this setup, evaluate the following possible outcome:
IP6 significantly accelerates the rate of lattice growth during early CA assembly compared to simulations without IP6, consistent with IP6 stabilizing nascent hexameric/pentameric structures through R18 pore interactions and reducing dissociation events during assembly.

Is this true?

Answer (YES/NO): YES